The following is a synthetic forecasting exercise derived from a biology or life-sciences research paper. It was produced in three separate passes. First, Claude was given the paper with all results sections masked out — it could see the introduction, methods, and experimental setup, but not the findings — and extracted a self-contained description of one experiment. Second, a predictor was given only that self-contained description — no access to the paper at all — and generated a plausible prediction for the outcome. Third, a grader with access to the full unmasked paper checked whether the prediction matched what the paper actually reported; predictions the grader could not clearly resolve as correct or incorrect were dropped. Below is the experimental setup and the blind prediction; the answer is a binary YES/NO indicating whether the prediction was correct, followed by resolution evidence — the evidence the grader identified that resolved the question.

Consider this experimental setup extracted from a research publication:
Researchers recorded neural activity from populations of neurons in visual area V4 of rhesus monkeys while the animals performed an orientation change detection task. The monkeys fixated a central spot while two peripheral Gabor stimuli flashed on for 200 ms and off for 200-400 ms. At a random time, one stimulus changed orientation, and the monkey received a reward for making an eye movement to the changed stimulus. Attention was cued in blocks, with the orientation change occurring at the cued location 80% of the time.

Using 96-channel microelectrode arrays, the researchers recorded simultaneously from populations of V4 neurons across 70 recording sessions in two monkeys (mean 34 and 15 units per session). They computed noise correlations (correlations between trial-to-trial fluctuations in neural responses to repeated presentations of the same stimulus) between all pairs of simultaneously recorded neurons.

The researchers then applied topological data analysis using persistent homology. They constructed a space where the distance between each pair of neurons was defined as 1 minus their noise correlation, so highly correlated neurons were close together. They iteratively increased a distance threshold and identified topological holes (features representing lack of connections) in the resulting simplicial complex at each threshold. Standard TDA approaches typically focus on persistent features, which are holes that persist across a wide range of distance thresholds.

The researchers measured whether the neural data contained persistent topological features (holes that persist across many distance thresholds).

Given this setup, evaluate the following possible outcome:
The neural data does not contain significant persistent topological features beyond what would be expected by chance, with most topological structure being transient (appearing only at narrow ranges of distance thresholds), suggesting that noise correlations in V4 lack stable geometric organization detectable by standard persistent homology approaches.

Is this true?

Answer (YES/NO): YES